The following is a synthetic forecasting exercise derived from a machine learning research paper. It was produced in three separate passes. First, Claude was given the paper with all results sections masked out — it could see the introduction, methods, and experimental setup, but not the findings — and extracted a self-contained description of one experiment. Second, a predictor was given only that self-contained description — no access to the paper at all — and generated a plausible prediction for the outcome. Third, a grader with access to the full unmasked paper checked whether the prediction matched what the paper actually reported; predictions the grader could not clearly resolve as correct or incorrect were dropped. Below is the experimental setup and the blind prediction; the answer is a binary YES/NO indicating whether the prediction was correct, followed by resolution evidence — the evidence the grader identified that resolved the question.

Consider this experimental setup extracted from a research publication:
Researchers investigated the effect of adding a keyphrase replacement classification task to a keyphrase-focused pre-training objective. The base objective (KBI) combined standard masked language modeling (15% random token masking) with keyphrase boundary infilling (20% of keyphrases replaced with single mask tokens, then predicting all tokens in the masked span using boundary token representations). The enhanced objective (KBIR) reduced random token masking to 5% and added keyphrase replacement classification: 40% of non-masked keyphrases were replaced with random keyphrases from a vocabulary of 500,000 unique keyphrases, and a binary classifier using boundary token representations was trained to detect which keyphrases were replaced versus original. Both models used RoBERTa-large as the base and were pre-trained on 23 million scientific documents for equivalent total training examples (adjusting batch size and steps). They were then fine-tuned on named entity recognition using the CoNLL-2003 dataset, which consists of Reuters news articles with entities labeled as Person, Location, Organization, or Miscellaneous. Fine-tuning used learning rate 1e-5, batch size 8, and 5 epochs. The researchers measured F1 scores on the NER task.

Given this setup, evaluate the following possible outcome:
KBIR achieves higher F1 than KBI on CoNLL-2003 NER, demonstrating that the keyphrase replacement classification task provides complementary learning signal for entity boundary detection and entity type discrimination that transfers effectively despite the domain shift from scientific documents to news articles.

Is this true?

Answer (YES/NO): YES